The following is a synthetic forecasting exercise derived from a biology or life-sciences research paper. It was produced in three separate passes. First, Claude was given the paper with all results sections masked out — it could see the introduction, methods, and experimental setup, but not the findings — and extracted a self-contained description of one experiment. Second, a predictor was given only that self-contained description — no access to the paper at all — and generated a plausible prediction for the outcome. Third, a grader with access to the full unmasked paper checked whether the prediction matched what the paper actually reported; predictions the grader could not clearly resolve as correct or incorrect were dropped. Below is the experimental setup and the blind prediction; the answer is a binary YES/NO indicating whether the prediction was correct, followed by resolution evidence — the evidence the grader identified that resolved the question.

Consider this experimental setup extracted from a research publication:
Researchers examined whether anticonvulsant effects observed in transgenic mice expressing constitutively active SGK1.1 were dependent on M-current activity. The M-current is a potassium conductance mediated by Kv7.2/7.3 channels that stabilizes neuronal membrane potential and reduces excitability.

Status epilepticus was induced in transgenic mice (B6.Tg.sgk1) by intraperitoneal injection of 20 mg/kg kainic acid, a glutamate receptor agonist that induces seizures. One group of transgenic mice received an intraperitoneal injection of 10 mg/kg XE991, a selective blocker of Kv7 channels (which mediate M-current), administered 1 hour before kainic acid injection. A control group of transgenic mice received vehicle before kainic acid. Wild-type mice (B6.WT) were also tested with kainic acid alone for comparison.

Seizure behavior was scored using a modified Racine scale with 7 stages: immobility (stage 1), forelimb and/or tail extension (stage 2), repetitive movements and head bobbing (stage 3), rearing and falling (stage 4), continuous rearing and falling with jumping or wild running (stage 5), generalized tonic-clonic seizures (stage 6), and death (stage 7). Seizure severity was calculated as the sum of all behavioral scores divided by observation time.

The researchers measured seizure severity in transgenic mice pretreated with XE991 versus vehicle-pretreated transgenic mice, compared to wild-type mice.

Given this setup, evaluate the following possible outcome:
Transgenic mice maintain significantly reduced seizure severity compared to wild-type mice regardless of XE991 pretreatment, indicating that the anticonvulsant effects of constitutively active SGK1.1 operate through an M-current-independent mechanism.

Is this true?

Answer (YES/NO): NO